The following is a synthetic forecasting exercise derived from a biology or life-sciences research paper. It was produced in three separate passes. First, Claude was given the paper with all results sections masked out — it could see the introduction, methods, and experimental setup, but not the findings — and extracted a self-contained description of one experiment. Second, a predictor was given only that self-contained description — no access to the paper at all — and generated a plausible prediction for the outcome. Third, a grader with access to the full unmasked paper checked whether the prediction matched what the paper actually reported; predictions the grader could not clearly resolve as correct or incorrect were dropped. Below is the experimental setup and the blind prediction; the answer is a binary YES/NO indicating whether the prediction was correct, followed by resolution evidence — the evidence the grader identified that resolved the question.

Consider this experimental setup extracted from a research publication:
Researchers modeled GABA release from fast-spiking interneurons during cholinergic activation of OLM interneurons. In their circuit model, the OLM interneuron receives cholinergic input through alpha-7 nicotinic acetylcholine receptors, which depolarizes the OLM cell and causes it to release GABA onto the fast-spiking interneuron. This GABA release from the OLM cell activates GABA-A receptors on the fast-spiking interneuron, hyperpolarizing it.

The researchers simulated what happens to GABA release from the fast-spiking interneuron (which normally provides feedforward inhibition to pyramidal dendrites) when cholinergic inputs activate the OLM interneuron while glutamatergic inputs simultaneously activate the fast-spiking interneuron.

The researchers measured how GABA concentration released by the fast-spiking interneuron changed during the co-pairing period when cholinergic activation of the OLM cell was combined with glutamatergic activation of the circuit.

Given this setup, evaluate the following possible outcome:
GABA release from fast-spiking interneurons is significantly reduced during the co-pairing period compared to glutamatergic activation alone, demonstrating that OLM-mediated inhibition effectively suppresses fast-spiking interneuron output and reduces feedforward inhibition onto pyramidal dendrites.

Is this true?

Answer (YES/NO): YES